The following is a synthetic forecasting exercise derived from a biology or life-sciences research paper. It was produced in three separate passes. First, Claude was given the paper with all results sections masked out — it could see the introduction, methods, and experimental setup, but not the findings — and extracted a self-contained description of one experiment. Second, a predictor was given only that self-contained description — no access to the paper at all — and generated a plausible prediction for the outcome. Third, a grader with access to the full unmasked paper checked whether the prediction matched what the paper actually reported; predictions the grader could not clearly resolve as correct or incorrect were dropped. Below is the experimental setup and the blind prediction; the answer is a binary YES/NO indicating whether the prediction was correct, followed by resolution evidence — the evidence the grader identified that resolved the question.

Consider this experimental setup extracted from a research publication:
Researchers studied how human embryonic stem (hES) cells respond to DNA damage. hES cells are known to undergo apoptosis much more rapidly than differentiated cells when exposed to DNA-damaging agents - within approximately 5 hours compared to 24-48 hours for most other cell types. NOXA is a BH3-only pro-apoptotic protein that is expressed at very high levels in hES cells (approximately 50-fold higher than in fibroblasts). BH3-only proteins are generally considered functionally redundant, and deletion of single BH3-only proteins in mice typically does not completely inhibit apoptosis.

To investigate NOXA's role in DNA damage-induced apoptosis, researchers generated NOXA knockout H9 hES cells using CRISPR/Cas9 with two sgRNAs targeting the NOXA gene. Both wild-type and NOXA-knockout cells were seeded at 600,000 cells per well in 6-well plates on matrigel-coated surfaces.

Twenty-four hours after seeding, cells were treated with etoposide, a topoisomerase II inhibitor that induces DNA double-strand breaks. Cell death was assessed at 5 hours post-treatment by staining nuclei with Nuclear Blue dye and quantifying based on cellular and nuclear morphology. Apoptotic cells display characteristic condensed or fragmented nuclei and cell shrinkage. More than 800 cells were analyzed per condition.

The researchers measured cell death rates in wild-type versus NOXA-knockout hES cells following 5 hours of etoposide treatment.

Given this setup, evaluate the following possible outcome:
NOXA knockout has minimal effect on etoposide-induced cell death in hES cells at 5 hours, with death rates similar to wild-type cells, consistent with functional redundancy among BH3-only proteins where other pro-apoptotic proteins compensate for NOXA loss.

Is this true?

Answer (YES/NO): NO